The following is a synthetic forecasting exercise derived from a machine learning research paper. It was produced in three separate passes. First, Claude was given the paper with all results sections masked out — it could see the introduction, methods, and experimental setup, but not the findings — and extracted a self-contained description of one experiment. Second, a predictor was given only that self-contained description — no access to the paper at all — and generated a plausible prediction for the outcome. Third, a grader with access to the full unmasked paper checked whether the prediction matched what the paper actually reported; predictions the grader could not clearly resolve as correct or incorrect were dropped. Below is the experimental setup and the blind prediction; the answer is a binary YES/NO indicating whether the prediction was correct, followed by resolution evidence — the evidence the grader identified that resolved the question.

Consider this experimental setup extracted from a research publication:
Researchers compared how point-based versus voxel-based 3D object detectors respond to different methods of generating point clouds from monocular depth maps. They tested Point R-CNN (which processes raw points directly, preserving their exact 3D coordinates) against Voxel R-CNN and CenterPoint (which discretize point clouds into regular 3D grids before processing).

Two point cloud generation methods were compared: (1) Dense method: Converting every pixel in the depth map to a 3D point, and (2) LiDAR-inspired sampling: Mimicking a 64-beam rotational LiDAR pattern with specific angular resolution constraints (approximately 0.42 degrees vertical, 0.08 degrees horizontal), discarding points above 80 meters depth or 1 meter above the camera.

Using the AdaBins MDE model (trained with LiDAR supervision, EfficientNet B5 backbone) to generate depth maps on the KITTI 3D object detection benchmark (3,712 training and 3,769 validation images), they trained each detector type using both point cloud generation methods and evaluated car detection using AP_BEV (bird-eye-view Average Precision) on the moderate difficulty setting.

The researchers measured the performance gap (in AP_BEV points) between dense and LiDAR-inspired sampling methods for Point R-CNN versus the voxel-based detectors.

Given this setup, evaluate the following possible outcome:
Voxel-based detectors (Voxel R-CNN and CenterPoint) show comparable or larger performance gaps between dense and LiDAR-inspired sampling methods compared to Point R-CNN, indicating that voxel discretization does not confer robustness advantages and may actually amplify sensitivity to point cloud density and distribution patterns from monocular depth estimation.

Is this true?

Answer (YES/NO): YES